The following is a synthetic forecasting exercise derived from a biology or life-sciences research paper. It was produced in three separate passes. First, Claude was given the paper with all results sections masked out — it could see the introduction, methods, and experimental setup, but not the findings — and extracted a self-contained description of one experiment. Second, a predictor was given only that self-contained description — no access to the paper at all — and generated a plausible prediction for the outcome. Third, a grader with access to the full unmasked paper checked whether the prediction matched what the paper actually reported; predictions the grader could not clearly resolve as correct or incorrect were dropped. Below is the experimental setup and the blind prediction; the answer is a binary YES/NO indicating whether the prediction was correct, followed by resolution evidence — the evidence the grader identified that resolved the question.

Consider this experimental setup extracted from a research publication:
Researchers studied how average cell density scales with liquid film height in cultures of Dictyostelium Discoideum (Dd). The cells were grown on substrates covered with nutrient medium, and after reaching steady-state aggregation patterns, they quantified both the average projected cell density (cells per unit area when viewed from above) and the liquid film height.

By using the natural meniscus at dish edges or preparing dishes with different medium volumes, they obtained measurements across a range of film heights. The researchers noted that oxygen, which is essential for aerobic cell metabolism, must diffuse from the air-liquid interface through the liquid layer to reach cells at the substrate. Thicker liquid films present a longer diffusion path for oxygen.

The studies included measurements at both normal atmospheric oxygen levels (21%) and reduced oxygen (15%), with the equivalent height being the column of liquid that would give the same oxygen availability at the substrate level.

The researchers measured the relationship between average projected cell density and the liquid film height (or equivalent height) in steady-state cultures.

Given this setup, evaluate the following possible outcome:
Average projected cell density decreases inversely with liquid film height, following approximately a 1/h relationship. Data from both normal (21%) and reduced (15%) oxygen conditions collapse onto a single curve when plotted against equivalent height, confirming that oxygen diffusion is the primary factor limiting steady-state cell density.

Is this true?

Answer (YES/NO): YES